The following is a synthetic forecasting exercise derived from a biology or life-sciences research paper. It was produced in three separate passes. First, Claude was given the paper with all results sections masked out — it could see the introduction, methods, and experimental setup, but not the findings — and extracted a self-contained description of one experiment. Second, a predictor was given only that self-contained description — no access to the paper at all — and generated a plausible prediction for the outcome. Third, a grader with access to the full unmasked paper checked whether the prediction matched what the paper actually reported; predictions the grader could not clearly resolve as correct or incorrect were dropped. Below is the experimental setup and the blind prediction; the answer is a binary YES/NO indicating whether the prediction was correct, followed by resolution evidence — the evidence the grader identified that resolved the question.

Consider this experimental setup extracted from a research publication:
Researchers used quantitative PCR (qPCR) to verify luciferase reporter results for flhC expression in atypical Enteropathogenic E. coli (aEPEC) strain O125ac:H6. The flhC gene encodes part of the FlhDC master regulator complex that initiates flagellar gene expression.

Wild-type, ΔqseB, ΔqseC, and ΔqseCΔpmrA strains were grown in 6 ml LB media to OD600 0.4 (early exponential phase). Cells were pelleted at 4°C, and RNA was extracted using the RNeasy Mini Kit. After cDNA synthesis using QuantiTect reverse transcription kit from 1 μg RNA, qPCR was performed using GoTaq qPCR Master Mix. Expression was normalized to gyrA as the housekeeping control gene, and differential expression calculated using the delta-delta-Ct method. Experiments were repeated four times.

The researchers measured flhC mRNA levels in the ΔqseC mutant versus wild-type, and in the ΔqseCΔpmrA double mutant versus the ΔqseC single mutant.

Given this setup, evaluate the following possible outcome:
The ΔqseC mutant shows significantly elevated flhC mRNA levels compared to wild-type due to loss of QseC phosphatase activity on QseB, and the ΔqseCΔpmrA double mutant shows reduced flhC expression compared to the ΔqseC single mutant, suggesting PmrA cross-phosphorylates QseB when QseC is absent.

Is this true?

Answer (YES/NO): NO